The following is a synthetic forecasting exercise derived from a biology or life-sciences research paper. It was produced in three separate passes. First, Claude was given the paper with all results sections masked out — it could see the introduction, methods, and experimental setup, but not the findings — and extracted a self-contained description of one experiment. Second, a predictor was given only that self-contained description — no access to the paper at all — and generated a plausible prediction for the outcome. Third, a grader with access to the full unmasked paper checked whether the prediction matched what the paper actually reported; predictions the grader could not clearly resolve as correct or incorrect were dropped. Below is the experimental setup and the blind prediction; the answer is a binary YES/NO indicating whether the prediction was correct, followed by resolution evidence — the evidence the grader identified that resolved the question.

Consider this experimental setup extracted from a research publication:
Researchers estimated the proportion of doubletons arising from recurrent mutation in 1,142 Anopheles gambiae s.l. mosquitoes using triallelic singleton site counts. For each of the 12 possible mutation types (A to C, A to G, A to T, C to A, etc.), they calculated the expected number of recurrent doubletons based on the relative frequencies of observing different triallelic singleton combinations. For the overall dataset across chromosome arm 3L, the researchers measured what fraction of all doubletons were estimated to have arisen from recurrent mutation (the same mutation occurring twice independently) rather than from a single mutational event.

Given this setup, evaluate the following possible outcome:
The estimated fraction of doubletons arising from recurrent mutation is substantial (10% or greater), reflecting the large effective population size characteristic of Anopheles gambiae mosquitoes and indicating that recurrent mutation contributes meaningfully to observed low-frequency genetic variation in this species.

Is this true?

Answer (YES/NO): YES